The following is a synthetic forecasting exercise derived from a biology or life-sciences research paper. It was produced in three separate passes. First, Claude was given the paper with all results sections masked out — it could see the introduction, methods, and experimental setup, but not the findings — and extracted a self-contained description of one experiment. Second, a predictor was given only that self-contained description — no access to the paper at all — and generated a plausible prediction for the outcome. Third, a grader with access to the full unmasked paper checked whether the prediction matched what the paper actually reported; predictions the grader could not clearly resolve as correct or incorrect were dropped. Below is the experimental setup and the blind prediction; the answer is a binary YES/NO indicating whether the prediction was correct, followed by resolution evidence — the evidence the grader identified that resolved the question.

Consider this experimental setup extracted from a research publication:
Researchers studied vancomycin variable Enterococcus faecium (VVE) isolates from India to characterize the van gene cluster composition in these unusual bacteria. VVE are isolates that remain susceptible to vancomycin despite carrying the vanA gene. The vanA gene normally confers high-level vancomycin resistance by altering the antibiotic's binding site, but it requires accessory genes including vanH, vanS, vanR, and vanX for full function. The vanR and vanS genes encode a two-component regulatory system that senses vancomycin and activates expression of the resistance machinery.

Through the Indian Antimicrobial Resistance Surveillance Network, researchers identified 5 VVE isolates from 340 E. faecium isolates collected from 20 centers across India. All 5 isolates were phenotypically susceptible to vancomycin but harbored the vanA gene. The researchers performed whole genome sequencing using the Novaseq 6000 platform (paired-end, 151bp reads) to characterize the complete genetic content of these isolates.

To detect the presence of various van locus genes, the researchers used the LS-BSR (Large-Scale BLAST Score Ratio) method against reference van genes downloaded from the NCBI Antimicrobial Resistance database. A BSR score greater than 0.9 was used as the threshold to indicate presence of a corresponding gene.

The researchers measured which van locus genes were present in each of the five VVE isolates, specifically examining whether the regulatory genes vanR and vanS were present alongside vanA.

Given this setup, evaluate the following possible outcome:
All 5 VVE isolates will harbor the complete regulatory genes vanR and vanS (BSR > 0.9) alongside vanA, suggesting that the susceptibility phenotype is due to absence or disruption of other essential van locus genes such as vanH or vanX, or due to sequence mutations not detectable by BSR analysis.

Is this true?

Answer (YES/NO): NO